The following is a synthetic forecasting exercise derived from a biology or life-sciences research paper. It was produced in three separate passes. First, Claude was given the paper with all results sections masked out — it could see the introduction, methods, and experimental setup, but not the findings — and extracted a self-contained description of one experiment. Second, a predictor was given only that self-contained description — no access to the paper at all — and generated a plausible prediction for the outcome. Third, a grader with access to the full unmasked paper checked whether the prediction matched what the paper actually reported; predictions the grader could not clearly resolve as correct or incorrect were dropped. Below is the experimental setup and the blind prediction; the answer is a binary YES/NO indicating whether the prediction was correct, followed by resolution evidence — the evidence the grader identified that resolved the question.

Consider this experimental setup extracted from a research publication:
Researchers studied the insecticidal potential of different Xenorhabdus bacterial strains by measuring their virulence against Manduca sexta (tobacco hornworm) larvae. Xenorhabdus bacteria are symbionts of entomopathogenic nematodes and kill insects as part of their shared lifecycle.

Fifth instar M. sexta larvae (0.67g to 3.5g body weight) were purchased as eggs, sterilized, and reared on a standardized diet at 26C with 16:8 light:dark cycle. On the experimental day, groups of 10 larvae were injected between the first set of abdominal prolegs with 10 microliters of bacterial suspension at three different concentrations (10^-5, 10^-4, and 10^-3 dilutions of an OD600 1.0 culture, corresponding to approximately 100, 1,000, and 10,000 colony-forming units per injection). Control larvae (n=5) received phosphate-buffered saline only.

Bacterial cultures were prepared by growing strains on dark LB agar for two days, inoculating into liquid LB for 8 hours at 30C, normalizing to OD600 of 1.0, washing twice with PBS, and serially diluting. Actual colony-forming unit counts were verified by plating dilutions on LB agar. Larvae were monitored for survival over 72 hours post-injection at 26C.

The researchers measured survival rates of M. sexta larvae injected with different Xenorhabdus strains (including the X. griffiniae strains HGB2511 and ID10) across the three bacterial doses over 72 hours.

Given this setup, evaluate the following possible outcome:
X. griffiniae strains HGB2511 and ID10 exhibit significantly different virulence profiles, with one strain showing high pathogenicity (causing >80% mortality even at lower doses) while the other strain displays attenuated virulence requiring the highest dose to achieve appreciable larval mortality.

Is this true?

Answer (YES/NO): NO